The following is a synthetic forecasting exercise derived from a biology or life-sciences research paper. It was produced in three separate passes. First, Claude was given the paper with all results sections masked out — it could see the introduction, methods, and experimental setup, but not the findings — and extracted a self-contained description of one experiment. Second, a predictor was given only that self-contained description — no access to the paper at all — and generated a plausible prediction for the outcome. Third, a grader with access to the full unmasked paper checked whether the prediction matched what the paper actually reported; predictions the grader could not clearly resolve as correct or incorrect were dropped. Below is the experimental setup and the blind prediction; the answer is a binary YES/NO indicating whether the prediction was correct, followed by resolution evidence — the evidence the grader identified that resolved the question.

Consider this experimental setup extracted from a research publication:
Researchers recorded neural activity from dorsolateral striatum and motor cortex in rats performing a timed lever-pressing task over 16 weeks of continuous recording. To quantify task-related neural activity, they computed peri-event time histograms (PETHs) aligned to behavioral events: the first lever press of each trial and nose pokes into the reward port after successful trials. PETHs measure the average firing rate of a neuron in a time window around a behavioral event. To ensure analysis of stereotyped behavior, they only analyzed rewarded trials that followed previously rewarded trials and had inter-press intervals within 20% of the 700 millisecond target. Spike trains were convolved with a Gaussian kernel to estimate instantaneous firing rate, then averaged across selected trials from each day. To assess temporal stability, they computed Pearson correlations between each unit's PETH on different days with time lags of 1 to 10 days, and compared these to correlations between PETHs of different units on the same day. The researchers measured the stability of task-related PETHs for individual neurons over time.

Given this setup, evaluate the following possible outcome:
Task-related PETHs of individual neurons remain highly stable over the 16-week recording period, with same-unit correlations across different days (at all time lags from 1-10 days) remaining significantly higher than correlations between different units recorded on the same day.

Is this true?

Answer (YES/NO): YES